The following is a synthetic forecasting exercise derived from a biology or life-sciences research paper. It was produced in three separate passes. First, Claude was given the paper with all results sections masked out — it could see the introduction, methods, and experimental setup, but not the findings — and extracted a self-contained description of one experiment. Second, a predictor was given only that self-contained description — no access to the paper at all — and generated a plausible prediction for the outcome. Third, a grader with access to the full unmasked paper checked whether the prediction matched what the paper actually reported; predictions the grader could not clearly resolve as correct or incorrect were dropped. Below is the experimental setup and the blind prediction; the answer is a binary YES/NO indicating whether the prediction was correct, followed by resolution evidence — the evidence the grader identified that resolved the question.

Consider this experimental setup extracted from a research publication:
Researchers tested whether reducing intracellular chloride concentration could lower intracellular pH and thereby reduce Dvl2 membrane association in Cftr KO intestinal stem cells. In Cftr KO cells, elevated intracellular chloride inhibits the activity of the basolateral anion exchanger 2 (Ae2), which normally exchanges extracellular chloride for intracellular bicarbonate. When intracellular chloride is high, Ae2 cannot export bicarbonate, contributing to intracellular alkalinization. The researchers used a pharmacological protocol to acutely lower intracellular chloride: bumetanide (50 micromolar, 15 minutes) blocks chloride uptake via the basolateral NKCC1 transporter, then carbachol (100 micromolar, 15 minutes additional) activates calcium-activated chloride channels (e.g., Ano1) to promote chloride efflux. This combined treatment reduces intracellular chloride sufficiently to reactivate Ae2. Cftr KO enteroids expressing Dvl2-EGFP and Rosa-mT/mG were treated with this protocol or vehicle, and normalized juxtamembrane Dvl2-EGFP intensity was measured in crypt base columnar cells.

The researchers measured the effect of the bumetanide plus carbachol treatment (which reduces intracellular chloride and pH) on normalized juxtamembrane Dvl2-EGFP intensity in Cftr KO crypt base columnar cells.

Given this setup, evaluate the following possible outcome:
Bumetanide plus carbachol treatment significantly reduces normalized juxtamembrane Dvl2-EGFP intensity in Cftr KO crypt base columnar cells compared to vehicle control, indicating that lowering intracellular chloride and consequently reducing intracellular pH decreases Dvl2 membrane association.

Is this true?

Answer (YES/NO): YES